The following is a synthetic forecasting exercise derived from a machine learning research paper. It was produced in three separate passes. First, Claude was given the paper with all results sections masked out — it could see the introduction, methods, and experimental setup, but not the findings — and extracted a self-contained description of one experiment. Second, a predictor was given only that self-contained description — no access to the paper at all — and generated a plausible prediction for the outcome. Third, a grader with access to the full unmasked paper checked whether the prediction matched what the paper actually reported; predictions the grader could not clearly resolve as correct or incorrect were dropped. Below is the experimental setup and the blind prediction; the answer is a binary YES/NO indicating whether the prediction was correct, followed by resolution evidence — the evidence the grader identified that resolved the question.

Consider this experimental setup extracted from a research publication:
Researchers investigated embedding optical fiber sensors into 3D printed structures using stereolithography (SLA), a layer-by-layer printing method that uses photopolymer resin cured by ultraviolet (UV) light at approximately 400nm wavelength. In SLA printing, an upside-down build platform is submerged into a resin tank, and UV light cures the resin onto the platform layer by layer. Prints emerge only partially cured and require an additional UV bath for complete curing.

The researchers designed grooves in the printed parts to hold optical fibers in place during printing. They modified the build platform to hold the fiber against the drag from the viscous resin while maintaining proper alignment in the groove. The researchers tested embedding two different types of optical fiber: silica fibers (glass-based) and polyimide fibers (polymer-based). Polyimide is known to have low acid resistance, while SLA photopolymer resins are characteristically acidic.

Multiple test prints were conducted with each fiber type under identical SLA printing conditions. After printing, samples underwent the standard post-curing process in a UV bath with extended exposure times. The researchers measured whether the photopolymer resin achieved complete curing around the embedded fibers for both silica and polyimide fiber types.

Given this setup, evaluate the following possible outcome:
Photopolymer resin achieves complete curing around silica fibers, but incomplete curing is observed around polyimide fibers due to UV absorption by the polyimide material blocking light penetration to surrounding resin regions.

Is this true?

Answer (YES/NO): NO